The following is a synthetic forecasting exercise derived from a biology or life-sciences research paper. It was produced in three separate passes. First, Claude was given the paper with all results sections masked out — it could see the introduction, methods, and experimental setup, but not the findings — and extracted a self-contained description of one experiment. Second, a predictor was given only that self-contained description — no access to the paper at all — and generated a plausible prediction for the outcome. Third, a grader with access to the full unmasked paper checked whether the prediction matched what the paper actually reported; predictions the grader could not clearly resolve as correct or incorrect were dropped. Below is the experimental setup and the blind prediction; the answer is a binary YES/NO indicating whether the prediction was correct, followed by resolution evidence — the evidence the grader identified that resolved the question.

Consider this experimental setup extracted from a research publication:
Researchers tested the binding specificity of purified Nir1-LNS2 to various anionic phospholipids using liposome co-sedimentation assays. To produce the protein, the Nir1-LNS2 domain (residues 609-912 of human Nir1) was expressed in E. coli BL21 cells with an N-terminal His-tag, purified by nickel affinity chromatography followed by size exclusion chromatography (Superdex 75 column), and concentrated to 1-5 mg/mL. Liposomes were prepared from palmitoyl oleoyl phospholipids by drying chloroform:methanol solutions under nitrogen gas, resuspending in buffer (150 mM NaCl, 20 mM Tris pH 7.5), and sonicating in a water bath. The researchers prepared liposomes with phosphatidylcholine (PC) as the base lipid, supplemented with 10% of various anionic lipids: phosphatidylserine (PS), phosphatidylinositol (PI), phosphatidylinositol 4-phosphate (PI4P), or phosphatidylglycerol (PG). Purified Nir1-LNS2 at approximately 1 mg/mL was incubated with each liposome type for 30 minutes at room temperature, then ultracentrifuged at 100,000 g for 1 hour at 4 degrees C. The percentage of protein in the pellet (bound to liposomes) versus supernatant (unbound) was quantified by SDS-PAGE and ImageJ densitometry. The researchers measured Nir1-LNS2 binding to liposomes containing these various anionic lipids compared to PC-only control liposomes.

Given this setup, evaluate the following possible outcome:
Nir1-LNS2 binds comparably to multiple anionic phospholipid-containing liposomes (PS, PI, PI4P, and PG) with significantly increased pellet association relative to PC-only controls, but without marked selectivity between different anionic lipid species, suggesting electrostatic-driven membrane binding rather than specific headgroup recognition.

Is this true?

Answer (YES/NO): NO